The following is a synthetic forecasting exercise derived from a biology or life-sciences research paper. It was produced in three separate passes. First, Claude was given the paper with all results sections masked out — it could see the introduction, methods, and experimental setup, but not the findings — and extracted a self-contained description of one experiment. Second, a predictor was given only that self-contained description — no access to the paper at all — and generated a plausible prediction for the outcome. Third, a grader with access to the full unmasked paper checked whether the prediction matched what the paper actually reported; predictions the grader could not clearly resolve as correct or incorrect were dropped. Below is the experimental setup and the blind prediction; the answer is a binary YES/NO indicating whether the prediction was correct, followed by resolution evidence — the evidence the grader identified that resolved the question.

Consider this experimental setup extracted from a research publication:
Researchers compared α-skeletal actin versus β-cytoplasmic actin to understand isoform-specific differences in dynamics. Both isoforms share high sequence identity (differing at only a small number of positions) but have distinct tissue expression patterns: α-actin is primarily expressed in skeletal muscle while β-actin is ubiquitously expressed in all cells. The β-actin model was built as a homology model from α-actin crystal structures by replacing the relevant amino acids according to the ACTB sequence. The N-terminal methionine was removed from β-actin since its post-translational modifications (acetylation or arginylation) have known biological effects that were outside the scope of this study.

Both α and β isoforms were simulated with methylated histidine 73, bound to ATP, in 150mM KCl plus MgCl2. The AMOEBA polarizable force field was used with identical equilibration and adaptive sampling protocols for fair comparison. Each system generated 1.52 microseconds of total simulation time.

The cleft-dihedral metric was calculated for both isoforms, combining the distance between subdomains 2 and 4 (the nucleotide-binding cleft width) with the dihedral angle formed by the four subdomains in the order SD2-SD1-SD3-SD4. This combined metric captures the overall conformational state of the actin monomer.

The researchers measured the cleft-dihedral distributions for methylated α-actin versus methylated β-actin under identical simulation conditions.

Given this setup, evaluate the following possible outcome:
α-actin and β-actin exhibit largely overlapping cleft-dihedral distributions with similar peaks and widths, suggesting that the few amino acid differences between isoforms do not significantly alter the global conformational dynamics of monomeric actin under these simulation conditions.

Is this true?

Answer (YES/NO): NO